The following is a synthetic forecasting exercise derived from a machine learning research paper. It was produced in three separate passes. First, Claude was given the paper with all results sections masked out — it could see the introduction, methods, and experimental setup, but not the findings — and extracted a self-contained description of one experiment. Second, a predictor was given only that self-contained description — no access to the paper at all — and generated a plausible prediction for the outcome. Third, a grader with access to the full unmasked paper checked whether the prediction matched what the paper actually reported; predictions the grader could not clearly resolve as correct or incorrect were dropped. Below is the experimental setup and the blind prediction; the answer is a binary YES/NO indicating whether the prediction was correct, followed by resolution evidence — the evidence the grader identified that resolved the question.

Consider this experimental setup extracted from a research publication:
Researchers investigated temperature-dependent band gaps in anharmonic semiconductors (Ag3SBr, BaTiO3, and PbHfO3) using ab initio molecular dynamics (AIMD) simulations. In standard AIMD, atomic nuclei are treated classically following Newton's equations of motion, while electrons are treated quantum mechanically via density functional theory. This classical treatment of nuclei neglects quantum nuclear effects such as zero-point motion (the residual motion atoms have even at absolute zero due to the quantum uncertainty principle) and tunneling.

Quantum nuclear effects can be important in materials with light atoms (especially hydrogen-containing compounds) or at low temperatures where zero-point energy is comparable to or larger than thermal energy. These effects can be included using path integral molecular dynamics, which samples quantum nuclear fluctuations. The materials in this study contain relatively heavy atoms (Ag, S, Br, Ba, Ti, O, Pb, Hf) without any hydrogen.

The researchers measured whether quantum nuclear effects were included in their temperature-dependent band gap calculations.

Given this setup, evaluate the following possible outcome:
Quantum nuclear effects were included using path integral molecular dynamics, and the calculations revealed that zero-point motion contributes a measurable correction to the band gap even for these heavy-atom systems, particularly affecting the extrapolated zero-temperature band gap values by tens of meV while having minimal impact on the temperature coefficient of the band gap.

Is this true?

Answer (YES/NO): NO